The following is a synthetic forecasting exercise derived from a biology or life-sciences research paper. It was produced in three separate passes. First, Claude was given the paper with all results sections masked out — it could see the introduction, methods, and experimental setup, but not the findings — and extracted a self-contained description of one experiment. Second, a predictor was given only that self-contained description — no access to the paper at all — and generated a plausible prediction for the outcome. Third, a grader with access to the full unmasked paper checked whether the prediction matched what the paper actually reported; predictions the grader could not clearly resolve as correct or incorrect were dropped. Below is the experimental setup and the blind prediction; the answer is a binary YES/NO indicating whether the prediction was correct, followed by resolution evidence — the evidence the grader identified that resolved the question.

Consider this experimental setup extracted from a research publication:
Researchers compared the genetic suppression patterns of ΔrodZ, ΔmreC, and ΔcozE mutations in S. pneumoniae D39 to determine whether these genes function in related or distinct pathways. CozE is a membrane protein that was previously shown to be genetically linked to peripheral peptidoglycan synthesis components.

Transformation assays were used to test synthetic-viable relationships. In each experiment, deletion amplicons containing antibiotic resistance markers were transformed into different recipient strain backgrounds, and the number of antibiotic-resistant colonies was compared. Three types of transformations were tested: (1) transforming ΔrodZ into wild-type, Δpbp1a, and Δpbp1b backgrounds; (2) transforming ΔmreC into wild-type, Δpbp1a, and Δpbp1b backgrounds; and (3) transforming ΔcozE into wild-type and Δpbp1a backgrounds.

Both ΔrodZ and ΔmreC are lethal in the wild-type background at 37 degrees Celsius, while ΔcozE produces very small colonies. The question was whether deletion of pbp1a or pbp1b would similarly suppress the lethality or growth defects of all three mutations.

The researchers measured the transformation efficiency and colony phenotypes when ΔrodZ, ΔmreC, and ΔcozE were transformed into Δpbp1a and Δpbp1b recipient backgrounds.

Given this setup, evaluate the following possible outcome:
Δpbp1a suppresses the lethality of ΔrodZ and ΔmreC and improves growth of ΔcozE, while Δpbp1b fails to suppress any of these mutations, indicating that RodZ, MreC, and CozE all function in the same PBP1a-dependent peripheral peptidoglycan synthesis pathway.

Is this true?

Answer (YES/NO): NO